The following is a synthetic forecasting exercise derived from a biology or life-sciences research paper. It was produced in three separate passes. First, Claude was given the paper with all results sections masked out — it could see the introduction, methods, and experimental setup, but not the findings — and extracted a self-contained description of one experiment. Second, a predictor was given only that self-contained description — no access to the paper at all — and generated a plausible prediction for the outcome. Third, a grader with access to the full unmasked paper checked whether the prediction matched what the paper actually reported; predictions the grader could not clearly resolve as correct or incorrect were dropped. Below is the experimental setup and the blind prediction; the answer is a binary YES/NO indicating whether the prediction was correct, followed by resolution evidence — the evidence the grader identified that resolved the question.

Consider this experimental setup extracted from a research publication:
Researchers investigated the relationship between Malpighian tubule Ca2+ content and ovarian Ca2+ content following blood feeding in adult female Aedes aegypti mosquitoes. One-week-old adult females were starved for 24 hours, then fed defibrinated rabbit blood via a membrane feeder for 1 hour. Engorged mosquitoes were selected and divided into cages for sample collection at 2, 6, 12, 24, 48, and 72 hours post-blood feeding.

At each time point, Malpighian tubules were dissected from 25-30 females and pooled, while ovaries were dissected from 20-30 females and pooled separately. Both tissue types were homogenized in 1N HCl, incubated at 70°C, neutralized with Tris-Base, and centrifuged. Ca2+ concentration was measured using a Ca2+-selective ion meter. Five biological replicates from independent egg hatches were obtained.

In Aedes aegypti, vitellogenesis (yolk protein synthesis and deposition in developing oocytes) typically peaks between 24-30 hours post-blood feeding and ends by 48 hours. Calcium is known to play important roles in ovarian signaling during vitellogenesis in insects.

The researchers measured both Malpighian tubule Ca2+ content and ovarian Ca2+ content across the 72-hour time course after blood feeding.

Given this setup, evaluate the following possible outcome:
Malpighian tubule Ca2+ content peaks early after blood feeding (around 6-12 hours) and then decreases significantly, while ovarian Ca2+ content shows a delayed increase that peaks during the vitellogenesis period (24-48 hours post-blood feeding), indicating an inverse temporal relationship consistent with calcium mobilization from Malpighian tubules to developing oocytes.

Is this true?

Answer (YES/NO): NO